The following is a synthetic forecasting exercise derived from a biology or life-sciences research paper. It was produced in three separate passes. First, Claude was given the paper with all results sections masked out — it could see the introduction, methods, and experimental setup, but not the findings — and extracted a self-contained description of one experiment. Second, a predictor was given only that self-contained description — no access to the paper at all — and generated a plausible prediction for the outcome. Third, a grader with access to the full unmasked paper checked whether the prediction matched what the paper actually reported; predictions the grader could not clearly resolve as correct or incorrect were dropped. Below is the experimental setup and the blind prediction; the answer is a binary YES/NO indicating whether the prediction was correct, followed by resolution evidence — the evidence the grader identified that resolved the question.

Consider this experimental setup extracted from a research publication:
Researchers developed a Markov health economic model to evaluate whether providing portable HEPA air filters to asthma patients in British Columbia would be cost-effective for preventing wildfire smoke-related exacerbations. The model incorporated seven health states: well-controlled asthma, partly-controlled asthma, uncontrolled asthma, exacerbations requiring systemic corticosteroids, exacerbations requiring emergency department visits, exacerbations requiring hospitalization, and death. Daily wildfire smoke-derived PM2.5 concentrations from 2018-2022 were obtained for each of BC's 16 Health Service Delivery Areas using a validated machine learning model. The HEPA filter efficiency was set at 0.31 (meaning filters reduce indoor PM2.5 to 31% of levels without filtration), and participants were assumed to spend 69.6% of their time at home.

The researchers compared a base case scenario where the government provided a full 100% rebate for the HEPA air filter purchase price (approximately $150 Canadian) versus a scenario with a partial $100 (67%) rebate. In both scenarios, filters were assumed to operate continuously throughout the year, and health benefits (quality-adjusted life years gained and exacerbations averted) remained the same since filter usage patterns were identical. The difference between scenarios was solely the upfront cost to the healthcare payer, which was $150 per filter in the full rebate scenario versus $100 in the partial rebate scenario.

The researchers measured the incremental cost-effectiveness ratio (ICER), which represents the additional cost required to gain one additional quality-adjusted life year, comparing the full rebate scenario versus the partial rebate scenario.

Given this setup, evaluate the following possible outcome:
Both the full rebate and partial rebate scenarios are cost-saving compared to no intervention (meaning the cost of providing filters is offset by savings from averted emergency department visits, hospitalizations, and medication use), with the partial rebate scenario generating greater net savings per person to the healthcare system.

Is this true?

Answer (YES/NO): NO